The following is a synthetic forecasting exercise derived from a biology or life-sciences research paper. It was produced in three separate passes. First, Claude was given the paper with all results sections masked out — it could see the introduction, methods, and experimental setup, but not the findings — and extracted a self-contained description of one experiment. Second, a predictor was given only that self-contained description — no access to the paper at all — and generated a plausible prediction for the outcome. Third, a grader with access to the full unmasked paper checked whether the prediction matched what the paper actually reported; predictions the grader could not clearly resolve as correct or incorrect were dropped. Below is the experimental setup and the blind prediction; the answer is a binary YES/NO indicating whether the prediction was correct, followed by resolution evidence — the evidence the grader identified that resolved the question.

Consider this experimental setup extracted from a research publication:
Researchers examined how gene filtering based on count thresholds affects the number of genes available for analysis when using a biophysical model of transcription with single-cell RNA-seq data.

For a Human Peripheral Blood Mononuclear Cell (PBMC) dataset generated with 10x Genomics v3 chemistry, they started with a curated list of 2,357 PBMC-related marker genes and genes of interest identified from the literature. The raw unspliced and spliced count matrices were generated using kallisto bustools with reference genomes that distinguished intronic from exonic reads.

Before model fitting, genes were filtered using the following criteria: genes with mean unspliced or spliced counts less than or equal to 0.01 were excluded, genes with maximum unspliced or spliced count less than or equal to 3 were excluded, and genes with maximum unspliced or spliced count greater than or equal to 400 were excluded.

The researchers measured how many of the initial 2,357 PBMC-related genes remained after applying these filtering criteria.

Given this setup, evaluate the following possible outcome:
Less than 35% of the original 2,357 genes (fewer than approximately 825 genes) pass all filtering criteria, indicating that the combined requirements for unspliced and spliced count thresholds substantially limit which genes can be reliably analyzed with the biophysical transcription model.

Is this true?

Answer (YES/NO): NO